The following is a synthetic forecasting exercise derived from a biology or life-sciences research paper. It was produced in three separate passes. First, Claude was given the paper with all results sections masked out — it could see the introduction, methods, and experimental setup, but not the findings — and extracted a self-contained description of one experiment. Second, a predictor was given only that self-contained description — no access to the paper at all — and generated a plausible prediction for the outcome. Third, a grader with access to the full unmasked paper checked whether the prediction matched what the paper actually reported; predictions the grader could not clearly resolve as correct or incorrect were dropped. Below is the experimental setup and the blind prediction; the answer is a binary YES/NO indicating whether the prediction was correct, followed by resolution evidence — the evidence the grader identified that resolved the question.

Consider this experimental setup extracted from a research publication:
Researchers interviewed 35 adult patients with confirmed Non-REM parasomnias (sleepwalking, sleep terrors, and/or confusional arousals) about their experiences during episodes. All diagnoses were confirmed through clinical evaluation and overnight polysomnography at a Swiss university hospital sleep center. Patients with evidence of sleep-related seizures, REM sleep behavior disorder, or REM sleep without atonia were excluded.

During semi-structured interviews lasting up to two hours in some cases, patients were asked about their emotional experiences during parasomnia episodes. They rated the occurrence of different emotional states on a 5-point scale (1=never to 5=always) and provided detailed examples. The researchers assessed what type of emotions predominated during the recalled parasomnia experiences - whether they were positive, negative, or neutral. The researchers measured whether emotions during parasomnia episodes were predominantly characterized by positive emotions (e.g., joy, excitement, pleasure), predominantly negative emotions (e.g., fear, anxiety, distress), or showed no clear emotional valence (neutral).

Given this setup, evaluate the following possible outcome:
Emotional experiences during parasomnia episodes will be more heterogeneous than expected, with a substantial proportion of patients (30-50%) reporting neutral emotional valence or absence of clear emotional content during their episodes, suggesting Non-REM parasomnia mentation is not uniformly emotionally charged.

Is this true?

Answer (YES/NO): NO